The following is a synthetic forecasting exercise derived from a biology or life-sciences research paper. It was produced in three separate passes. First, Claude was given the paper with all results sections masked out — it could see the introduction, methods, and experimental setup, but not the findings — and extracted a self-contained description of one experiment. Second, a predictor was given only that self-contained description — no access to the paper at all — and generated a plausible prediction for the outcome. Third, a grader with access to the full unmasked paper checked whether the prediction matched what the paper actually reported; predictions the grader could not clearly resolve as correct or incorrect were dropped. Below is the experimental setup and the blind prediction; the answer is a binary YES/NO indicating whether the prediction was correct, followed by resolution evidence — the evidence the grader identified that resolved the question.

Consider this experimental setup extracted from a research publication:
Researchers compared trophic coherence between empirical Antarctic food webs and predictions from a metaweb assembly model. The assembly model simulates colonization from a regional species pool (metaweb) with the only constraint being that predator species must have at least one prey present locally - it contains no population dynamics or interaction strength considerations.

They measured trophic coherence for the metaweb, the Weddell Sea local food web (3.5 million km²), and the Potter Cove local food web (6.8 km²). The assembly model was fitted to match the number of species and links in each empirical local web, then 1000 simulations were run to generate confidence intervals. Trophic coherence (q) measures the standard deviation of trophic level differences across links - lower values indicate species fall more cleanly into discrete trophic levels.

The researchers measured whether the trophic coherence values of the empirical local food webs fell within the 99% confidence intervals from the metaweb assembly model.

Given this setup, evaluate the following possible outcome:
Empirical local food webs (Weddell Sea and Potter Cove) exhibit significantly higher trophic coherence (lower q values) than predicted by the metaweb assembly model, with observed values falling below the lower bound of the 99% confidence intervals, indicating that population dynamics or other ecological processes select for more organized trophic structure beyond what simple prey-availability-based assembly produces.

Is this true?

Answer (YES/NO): NO